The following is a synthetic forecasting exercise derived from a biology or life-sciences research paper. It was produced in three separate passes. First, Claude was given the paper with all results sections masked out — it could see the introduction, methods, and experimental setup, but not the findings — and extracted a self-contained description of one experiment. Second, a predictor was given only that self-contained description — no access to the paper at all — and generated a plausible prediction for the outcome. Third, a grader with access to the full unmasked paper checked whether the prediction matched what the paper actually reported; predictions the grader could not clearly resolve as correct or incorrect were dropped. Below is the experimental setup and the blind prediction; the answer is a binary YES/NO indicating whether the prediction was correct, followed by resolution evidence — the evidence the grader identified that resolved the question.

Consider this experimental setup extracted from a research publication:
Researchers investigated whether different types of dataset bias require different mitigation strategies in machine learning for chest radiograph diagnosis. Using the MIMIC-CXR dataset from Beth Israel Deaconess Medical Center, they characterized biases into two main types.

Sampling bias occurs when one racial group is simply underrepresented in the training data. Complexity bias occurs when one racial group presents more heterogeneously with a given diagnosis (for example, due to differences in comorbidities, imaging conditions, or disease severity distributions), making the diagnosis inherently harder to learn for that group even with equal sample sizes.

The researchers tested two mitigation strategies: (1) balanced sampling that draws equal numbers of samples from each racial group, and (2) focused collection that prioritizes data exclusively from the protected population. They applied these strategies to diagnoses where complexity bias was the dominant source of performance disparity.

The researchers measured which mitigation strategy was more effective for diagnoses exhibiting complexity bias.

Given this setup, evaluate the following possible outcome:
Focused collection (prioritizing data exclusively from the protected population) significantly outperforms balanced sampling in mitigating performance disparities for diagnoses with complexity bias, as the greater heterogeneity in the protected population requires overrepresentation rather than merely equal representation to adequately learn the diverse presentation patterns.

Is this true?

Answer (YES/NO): YES